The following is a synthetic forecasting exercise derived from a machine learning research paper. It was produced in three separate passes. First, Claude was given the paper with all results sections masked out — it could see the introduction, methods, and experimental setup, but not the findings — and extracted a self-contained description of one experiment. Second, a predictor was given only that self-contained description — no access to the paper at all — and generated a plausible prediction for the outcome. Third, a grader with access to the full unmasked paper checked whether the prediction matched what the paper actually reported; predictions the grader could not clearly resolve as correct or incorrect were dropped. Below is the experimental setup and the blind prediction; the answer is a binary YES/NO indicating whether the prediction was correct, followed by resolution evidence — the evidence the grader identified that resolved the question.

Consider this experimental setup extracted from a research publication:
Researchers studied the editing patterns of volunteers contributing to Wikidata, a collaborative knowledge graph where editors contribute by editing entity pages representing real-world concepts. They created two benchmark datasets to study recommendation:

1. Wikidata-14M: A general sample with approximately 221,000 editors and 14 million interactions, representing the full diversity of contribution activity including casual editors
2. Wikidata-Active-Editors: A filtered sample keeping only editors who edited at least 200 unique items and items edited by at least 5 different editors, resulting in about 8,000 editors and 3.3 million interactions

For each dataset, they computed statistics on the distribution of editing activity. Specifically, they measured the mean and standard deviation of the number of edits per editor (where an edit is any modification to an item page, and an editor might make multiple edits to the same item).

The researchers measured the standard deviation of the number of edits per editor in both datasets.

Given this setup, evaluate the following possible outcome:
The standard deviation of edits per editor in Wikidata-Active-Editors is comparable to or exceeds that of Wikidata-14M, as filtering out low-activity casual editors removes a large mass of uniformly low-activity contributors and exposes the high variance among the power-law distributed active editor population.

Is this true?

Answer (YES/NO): YES